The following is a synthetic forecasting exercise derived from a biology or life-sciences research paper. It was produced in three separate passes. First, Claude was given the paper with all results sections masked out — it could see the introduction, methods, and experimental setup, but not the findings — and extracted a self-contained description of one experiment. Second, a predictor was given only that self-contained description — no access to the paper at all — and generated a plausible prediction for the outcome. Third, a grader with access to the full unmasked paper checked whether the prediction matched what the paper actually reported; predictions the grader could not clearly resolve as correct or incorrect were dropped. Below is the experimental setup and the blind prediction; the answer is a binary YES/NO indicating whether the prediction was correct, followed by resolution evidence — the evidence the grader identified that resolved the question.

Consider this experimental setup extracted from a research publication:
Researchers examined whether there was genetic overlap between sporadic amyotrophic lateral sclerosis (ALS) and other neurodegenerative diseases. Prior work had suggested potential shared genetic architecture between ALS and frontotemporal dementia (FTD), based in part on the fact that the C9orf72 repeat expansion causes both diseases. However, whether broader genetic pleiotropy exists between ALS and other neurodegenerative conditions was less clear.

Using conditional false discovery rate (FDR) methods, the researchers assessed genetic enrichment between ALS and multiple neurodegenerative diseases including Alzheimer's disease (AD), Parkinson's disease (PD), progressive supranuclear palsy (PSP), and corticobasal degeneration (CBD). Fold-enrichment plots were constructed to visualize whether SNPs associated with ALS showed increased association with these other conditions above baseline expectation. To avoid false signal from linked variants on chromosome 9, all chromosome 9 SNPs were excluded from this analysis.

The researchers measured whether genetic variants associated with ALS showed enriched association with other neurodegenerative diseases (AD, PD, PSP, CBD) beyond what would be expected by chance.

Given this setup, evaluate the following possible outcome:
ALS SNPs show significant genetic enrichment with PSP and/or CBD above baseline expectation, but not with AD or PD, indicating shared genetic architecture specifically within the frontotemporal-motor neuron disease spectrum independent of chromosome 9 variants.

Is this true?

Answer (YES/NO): YES